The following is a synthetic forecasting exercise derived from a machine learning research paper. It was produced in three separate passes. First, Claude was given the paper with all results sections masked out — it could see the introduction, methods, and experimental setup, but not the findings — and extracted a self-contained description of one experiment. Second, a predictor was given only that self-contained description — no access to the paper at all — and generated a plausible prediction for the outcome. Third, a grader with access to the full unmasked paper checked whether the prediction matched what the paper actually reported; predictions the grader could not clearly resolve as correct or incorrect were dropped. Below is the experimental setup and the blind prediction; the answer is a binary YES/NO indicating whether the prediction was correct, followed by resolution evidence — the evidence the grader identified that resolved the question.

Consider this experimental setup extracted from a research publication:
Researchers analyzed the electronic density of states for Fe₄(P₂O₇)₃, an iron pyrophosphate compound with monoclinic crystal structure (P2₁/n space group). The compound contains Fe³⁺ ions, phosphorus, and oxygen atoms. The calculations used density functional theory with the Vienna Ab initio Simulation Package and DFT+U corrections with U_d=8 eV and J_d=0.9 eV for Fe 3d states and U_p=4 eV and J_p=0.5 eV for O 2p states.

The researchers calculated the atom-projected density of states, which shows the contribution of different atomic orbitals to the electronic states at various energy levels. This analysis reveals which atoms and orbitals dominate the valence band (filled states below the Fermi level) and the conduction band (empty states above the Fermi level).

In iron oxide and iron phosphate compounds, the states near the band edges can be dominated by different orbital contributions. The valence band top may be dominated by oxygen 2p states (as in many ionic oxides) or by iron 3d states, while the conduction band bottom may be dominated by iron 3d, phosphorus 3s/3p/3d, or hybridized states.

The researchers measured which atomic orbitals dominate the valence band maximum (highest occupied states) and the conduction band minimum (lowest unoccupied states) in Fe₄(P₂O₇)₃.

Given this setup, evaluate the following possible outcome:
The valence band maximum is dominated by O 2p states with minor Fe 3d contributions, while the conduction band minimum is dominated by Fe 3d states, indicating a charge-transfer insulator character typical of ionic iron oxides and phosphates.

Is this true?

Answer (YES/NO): NO